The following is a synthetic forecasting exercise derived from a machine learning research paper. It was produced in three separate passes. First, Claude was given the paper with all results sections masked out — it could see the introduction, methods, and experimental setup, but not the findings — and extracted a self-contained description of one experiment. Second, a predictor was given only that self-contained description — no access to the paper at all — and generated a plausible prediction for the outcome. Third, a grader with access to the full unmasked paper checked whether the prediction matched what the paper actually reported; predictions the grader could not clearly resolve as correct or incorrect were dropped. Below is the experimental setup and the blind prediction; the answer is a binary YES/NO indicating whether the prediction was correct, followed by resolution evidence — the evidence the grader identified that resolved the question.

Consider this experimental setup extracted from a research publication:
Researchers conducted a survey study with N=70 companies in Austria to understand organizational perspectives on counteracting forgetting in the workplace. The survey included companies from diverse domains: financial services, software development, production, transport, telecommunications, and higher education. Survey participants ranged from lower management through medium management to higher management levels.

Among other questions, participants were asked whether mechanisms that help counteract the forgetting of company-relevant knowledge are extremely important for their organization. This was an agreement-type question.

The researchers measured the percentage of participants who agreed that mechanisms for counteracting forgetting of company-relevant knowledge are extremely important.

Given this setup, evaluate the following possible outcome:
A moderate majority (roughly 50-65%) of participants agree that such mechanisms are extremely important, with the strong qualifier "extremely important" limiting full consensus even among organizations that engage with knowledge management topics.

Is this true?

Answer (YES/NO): NO